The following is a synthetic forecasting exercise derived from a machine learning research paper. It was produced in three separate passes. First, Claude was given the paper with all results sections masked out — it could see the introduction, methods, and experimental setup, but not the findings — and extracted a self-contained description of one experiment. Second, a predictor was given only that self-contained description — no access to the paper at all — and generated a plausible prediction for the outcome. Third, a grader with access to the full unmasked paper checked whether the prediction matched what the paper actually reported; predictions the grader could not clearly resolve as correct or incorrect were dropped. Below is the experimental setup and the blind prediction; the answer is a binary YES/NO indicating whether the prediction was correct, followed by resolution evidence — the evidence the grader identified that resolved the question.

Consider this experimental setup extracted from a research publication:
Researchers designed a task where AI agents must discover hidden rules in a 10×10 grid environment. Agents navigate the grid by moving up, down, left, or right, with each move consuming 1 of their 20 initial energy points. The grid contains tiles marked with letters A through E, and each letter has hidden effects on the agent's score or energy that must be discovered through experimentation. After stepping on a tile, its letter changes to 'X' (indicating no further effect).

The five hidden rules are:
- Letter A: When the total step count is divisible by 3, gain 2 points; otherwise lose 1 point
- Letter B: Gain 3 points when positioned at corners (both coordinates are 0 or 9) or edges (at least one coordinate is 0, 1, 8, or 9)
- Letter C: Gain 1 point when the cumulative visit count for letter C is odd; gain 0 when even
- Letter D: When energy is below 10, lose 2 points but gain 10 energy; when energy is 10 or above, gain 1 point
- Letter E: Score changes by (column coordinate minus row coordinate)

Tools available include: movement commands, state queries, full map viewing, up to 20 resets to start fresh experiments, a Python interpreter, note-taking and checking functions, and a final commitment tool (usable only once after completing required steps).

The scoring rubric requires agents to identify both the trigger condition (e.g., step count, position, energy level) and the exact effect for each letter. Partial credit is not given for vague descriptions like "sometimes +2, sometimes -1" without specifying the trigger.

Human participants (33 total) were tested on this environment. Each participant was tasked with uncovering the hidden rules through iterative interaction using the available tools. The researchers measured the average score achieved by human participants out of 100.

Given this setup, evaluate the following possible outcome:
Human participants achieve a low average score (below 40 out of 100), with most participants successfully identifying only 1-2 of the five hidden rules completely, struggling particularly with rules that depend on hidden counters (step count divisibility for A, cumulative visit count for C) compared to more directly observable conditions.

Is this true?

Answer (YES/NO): NO